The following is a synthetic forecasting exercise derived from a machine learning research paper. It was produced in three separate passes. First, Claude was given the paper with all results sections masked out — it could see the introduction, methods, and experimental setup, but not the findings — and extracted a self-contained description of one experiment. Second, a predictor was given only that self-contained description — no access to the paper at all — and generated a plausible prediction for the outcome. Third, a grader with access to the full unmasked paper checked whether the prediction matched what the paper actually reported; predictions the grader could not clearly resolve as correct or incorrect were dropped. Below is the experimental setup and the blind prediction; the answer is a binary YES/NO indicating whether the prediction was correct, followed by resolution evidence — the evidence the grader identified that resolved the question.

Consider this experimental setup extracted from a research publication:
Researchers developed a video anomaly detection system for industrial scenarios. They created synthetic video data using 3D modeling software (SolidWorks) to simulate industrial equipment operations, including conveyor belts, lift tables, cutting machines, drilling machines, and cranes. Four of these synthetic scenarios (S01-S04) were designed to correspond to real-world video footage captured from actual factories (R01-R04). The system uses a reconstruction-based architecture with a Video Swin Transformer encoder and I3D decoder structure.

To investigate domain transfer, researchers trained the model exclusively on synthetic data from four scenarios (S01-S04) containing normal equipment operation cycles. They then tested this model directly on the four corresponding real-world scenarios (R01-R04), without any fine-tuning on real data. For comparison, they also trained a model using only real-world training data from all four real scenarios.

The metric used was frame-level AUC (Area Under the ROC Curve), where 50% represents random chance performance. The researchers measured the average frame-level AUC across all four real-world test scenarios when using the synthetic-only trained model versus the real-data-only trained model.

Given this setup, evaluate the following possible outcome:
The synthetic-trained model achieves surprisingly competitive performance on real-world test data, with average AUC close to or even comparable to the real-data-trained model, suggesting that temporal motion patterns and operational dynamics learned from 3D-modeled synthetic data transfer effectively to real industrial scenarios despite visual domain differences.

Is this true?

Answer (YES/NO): NO